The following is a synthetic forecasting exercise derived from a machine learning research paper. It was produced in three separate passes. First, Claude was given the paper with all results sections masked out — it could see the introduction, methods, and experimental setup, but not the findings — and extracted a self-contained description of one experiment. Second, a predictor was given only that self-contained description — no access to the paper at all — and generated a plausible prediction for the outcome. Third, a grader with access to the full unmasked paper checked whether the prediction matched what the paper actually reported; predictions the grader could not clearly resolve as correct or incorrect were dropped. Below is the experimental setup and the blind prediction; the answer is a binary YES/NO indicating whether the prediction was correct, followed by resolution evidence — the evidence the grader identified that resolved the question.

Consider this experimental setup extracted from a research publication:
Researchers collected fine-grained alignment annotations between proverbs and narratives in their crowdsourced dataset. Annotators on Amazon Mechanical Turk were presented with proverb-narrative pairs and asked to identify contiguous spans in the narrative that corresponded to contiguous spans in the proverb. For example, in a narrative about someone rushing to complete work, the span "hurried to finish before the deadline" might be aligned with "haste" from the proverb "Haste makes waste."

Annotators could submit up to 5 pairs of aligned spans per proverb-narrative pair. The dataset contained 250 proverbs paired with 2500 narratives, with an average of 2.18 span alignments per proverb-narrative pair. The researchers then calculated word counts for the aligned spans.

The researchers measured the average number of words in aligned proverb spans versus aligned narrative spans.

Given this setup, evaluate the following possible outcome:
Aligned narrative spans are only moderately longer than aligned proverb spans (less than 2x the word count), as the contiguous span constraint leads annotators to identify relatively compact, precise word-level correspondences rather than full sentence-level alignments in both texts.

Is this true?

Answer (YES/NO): NO